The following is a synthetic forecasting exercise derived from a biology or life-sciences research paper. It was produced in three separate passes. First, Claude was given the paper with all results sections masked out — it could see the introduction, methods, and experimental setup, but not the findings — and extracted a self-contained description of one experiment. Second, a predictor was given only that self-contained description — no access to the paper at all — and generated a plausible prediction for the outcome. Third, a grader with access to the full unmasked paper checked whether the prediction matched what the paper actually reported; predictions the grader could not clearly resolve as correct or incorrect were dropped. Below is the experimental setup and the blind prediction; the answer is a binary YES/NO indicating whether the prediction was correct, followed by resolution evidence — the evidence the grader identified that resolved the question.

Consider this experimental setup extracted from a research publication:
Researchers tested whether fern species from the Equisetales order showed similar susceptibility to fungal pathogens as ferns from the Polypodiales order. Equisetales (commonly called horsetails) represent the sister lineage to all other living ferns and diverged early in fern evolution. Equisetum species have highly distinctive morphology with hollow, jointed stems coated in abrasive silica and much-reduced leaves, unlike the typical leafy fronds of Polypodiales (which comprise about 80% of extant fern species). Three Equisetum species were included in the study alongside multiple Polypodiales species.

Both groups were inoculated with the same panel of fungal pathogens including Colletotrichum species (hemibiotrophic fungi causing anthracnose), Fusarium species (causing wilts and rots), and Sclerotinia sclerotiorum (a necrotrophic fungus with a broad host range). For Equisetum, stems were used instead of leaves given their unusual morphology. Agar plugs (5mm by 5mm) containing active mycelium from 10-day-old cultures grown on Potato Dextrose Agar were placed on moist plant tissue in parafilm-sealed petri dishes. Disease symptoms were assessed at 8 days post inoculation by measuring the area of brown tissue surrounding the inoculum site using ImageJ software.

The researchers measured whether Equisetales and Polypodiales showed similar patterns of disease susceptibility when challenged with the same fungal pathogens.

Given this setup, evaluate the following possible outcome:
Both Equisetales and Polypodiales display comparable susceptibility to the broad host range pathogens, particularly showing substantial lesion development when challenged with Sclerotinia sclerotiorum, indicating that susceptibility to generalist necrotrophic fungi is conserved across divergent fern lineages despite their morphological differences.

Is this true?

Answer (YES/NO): NO